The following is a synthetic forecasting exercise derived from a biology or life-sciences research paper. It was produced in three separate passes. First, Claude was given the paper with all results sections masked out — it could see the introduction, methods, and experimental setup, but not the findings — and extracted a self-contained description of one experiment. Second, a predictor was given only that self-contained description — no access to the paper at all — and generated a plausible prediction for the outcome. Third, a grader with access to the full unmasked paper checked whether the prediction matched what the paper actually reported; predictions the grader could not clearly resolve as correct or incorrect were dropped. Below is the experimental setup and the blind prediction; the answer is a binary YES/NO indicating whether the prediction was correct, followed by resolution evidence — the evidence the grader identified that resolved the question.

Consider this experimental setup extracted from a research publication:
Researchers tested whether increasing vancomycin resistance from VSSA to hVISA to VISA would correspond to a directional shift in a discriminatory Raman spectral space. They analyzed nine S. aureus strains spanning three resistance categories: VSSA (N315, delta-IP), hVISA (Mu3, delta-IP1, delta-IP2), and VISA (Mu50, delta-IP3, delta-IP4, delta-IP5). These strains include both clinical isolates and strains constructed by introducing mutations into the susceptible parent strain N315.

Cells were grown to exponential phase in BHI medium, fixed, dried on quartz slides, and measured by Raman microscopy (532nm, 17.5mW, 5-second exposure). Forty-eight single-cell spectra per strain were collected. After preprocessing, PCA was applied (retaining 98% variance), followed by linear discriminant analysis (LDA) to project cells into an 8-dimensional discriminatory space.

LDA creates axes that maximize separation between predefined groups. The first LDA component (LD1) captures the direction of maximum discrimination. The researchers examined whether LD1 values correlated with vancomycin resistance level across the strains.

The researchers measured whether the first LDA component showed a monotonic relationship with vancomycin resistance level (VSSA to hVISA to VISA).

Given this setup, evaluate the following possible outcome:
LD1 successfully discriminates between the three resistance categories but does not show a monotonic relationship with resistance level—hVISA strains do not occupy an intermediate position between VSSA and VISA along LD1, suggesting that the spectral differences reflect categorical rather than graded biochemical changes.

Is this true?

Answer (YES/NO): NO